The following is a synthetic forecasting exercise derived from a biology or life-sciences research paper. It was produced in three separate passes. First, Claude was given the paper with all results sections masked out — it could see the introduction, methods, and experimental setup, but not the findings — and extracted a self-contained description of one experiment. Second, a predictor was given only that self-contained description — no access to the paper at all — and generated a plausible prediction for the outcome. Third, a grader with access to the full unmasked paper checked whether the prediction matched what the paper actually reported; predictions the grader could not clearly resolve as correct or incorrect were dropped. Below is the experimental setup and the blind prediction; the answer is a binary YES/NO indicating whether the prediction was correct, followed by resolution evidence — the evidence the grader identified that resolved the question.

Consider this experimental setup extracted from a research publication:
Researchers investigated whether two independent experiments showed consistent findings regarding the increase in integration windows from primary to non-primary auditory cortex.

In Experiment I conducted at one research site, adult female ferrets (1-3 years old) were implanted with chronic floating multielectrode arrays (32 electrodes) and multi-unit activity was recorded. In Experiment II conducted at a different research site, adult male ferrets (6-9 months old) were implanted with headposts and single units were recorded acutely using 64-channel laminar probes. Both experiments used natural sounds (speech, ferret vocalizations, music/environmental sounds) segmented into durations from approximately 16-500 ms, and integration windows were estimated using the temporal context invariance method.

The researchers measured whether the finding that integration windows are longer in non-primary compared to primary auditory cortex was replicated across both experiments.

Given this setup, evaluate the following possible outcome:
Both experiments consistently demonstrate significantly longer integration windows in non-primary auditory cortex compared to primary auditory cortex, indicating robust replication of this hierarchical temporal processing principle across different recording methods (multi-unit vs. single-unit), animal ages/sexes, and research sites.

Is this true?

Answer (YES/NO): YES